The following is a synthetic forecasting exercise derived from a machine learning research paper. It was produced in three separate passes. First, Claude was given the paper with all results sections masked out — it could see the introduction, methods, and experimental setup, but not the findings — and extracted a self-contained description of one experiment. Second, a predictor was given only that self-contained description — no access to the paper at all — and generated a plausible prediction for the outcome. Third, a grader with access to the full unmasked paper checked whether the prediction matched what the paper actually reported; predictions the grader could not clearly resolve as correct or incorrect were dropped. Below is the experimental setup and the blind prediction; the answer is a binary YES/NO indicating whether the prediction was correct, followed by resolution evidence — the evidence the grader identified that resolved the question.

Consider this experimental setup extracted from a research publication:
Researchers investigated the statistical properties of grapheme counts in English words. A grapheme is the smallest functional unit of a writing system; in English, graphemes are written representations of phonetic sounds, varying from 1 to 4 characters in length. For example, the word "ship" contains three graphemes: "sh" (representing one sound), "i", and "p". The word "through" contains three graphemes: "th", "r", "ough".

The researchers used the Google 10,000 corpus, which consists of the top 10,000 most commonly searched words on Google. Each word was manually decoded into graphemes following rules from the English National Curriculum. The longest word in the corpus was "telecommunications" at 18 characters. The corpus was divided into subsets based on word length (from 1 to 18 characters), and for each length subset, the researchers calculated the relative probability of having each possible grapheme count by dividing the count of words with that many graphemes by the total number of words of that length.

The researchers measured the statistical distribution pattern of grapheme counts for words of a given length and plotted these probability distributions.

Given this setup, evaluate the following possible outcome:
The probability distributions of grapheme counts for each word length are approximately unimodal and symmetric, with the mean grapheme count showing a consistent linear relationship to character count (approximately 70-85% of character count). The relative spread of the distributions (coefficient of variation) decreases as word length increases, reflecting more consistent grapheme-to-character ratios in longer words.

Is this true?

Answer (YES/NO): NO